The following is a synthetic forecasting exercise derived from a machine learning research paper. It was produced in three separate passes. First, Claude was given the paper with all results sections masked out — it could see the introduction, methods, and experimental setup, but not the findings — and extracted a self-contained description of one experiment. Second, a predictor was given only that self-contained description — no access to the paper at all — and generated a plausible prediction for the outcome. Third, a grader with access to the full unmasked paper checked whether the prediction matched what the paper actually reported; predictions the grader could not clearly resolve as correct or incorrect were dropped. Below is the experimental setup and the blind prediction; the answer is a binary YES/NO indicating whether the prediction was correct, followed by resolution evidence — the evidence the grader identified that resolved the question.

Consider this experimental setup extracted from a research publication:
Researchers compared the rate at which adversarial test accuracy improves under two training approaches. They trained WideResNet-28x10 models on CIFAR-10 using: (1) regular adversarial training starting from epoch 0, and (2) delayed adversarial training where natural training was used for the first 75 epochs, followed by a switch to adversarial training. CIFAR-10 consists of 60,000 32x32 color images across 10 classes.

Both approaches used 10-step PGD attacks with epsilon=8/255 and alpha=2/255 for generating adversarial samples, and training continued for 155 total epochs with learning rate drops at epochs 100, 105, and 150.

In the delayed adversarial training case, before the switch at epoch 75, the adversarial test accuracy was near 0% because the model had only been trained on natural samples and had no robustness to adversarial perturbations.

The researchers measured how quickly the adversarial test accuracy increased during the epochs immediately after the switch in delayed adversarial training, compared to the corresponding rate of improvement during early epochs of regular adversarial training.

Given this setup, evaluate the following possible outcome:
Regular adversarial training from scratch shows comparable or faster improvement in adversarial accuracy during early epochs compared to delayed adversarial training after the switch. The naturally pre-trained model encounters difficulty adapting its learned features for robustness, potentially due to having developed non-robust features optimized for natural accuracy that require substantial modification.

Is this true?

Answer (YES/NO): NO